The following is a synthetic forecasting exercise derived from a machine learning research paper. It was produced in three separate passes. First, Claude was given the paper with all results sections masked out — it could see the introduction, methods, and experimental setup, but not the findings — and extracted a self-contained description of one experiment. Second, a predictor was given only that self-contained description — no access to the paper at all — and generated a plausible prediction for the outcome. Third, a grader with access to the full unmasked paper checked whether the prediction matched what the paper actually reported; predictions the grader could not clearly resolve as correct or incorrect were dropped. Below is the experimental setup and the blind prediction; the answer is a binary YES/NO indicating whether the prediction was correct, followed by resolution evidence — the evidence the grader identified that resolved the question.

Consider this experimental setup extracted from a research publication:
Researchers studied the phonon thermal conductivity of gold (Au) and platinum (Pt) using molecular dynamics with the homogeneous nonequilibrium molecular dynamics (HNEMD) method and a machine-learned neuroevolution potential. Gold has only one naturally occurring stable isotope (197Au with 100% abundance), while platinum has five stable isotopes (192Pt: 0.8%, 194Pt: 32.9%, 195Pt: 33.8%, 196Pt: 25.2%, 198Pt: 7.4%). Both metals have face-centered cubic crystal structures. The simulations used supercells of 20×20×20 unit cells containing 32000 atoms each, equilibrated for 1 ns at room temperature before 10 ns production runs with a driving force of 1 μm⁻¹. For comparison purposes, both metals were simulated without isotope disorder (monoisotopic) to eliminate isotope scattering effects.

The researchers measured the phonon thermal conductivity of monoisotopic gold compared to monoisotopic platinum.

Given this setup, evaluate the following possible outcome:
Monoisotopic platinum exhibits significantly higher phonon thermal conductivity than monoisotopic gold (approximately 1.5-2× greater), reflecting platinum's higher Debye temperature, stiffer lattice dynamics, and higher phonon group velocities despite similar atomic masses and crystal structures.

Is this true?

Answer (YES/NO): NO